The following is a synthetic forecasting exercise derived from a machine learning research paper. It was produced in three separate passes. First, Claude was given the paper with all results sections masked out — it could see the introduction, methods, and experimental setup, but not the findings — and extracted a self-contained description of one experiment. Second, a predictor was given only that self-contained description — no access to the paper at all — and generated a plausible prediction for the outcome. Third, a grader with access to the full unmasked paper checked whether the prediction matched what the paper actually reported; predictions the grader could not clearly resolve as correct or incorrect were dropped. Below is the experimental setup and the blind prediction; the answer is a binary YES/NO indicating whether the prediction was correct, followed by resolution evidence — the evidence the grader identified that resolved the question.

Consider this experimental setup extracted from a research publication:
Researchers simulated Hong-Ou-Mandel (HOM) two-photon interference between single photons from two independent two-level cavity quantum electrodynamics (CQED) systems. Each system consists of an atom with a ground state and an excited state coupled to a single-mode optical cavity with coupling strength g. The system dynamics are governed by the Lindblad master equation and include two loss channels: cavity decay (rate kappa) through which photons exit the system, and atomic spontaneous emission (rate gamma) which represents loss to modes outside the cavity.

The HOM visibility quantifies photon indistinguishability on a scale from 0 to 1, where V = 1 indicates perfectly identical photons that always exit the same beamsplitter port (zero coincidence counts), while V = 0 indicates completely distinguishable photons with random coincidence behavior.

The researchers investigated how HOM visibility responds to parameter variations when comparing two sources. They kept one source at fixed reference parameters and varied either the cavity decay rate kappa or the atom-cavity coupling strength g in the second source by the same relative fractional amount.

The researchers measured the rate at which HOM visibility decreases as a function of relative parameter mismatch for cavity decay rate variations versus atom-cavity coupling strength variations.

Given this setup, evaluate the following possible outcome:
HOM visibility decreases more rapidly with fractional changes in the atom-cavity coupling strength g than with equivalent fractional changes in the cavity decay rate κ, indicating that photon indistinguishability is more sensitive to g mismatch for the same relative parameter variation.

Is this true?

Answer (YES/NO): YES